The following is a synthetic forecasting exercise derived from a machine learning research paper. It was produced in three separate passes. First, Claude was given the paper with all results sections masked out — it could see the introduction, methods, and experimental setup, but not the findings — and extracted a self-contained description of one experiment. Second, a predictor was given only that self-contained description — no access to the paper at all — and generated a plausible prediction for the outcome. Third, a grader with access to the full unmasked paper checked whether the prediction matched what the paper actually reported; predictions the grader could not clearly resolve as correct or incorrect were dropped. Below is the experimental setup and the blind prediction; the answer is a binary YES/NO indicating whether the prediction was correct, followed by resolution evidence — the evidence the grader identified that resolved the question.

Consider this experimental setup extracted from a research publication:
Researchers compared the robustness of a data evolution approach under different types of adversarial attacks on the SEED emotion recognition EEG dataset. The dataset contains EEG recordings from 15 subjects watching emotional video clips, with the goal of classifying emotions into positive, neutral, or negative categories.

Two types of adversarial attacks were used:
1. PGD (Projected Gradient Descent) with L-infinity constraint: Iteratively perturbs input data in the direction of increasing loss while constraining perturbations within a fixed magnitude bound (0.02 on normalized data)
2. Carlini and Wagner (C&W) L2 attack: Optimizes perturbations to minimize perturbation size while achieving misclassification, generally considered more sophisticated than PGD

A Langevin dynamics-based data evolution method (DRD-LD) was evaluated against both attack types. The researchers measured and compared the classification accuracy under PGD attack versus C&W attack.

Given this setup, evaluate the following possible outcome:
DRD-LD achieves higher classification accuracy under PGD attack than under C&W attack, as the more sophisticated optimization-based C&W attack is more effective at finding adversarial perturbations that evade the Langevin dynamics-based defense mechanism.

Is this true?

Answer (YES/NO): YES